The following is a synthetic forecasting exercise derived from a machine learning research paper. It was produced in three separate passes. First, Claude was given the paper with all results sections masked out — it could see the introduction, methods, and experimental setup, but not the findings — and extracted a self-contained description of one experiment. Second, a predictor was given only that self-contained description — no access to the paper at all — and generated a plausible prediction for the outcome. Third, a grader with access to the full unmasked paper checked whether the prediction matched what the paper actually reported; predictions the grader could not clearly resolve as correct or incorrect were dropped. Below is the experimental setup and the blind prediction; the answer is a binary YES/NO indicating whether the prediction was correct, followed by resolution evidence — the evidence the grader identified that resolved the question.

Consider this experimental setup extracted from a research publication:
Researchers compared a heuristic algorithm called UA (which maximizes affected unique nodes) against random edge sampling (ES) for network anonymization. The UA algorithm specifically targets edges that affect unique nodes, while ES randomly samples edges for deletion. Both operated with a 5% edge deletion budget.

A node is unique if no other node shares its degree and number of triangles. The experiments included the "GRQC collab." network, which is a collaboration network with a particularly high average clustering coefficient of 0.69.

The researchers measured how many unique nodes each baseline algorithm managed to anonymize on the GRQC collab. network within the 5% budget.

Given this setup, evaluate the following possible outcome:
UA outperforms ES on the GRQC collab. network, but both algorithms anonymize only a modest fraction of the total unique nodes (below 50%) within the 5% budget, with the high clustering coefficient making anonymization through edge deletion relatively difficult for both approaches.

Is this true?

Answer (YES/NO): NO